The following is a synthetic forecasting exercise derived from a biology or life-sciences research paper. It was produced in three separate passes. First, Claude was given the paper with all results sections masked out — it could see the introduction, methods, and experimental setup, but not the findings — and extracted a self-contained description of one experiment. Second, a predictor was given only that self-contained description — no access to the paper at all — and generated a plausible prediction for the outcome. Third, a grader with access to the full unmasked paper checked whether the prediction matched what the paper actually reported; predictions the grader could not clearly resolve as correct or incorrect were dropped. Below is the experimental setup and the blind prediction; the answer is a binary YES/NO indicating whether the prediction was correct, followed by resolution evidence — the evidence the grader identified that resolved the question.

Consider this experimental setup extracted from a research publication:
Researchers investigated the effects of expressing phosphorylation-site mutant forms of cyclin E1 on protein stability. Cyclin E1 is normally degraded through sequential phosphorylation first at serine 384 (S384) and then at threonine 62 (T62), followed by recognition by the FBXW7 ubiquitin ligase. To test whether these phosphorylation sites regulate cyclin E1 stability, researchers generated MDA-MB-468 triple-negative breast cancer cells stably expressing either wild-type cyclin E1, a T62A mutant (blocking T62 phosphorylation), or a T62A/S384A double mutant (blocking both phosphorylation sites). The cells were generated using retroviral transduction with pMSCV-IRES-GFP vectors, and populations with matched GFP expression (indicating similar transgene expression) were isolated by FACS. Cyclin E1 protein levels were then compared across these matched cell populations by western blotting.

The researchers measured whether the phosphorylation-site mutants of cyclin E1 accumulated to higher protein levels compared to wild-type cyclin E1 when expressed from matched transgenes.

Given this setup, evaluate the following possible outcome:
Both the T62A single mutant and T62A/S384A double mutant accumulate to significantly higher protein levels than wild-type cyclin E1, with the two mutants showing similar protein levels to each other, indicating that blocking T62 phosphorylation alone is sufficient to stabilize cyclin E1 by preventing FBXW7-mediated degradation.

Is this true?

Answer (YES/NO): NO